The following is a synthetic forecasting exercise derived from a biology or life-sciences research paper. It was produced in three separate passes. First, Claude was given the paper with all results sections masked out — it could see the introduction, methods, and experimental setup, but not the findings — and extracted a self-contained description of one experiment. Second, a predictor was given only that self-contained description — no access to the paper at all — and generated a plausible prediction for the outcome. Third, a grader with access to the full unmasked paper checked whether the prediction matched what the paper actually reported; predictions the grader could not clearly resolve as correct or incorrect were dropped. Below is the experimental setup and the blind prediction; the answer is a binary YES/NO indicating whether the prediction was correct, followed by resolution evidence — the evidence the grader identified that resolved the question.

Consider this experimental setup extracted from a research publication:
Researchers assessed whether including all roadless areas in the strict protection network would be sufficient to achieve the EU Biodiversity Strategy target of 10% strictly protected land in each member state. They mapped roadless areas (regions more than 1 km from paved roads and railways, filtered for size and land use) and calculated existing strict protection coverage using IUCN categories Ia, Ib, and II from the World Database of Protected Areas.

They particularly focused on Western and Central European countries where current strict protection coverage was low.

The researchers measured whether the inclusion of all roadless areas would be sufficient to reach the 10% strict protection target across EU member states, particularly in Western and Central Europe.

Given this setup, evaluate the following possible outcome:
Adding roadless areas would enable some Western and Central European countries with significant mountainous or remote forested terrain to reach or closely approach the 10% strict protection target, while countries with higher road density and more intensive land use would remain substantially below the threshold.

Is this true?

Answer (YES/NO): YES